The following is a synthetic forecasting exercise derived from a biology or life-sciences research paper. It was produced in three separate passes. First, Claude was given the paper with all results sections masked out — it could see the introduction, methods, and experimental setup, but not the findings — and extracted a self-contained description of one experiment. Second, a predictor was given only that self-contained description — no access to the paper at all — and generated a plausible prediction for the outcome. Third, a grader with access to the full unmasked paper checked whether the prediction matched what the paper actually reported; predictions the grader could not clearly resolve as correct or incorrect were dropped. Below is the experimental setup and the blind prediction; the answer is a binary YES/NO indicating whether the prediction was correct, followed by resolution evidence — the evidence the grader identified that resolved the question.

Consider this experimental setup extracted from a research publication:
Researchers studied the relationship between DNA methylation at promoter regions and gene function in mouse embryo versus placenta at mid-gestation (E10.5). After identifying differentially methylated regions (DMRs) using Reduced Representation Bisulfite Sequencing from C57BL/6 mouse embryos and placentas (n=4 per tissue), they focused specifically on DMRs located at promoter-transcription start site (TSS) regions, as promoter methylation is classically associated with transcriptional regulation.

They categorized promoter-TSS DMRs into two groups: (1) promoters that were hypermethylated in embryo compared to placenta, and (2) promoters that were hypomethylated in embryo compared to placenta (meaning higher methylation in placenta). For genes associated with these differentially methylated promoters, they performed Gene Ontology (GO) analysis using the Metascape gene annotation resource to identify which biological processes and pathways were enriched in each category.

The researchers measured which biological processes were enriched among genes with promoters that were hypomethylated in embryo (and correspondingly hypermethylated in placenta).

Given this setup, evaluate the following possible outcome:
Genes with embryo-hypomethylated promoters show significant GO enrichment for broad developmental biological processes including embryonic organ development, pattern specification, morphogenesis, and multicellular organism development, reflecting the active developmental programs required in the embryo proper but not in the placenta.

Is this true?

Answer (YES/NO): NO